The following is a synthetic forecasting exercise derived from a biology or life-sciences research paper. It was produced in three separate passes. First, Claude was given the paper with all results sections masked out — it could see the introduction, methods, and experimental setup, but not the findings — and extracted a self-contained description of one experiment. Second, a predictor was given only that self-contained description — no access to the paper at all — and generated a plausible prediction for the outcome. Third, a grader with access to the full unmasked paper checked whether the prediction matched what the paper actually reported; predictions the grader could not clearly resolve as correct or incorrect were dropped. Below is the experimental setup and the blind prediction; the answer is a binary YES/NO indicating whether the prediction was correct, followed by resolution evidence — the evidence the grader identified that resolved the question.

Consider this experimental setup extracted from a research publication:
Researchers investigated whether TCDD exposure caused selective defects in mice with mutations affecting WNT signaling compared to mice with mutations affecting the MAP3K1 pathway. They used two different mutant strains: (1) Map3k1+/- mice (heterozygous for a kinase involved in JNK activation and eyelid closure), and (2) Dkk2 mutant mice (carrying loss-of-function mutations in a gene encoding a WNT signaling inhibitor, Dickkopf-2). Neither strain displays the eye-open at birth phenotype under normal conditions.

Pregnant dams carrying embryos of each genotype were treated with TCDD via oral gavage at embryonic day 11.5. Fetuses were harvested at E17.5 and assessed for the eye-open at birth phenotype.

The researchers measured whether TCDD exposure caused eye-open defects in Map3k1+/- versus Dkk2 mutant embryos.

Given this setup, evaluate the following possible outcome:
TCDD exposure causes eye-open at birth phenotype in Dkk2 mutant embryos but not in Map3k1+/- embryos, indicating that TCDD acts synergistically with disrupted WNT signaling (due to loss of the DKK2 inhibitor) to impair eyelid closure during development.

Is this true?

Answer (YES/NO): NO